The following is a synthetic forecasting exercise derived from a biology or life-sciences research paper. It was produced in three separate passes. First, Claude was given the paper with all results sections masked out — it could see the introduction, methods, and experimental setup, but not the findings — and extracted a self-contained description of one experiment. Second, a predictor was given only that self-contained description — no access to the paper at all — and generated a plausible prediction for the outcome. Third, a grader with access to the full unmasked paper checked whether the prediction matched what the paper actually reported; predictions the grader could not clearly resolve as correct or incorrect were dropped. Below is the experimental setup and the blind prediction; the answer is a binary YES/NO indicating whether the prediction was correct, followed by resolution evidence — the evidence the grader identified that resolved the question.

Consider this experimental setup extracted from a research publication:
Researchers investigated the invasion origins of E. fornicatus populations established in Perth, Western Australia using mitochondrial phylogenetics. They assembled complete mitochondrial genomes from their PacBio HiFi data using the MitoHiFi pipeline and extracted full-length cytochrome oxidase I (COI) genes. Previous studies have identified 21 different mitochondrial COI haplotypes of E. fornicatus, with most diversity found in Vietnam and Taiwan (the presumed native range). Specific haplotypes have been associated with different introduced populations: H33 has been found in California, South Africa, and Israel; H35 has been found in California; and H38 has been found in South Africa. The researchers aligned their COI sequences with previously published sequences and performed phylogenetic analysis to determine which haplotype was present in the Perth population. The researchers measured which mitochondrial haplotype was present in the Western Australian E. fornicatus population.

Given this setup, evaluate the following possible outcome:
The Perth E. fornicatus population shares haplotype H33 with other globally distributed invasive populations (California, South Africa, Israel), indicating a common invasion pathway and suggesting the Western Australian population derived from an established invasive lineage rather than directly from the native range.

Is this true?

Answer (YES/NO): NO